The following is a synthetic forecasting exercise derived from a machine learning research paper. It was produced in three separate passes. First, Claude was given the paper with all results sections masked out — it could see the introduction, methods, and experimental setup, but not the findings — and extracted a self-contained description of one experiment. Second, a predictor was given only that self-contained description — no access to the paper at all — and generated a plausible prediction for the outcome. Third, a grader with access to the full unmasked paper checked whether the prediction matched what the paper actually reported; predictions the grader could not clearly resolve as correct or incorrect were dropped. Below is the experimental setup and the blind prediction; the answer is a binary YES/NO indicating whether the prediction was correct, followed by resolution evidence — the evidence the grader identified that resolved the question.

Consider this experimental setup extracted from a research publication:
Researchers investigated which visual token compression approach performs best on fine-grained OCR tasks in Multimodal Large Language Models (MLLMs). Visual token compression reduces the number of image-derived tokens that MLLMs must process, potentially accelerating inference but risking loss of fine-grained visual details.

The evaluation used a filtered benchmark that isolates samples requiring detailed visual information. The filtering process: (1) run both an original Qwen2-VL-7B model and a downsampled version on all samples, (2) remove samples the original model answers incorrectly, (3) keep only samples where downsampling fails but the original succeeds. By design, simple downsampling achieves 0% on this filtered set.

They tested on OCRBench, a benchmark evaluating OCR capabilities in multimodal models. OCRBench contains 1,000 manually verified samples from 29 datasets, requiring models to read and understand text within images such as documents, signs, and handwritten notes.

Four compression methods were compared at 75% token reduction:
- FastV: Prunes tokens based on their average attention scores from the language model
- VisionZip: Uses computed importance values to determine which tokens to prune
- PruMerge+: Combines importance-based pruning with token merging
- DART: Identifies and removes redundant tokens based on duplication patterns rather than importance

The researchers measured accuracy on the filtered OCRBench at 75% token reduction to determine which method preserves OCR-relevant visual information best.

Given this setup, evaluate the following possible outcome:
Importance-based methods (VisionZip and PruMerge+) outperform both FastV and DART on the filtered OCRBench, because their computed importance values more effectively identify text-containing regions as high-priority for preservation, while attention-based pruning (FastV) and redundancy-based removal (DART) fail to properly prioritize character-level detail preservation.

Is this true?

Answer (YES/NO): NO